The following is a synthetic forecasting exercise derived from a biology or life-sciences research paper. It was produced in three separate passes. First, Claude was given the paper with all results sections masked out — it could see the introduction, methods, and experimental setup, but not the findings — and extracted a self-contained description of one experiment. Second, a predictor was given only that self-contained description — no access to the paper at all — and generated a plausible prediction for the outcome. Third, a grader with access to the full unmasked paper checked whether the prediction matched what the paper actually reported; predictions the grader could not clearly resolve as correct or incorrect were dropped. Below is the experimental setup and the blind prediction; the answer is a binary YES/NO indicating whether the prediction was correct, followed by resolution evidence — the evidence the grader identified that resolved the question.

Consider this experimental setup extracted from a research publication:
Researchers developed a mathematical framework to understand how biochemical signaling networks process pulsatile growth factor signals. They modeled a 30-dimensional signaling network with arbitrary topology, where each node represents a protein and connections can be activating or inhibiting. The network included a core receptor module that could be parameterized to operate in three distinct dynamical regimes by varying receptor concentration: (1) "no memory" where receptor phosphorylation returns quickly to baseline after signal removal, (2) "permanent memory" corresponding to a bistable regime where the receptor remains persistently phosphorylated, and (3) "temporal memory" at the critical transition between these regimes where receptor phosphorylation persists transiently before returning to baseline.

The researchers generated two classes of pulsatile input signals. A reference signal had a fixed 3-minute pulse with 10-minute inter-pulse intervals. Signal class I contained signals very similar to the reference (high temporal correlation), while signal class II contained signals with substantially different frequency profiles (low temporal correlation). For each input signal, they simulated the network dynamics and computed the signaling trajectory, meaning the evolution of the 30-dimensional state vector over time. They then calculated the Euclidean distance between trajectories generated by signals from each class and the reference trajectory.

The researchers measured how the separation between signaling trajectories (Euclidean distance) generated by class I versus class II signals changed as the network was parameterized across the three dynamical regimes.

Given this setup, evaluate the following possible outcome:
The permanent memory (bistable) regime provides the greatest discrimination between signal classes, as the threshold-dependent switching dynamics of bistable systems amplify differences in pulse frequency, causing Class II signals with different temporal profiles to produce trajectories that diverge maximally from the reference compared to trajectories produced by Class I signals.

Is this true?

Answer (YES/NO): NO